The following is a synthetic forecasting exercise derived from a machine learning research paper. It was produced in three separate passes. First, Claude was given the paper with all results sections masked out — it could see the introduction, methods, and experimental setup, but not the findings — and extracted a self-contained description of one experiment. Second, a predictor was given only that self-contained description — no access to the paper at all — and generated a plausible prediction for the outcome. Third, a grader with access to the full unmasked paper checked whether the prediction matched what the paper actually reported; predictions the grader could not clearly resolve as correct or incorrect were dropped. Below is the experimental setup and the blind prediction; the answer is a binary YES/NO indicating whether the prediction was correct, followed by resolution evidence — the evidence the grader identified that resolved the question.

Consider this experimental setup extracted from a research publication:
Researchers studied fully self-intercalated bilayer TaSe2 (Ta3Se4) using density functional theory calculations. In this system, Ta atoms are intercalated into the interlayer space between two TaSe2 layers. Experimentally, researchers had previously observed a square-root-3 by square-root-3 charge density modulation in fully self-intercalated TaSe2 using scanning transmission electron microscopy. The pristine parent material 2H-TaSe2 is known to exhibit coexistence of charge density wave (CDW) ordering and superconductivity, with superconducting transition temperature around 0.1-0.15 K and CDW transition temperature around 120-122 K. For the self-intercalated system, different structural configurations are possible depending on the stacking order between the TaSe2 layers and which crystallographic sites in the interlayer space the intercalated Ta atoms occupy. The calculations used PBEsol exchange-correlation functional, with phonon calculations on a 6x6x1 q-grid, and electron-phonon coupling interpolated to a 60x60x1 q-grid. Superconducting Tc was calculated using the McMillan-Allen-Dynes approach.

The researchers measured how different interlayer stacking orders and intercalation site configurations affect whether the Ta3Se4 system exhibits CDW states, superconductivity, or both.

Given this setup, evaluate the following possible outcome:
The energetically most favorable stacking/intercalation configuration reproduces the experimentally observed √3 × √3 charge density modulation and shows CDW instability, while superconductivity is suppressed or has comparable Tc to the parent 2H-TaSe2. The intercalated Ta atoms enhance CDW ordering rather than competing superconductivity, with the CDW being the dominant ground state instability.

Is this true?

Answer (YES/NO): NO